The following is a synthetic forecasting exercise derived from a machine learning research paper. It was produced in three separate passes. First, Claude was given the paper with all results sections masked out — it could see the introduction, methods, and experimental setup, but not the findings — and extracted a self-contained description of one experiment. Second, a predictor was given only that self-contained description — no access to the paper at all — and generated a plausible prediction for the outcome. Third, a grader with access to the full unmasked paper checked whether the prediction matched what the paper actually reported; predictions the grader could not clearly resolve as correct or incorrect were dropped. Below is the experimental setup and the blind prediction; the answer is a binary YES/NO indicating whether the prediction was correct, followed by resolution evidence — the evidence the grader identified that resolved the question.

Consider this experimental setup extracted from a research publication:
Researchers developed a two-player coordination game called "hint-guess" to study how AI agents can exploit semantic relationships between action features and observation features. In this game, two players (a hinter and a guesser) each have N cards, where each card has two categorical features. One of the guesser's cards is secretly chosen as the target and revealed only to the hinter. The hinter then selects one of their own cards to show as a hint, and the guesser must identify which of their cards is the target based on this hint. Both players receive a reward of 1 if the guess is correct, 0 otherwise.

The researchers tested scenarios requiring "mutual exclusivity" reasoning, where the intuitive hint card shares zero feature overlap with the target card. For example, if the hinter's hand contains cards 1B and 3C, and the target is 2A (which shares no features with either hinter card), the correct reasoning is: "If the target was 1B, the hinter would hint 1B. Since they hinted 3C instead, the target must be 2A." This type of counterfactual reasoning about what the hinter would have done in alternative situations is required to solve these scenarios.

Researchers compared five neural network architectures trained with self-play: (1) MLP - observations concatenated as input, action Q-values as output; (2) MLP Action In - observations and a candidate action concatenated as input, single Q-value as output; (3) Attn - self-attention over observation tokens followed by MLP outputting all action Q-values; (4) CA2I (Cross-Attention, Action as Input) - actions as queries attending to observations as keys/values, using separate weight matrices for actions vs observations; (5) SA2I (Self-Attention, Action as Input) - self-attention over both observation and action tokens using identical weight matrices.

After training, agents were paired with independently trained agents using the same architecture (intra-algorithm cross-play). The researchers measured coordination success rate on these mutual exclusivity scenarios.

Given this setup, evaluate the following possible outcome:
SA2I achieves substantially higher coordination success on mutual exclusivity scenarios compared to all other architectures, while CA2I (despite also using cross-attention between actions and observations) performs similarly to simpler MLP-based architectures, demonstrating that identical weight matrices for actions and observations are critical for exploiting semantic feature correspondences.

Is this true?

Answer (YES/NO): YES